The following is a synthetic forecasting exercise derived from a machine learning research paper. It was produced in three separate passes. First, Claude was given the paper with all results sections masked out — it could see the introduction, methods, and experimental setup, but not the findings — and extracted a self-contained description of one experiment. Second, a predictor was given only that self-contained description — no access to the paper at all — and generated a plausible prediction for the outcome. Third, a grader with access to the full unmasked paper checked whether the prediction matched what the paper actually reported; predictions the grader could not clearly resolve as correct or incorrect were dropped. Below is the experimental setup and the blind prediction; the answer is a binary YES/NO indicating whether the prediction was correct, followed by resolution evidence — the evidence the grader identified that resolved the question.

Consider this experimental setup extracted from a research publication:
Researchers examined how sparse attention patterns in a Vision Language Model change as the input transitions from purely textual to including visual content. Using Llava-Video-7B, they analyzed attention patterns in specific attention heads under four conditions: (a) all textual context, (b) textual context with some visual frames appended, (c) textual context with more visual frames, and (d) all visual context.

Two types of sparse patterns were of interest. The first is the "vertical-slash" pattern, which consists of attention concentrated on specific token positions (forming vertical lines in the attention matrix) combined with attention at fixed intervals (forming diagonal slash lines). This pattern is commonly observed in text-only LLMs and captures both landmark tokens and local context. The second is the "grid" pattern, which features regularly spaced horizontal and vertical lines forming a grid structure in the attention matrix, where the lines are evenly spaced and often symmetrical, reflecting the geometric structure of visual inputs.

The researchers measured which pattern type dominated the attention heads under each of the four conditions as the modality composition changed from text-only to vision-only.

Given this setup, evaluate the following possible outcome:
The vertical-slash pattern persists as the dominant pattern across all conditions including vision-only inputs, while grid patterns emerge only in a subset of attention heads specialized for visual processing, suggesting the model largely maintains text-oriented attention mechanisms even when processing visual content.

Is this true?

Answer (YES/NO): NO